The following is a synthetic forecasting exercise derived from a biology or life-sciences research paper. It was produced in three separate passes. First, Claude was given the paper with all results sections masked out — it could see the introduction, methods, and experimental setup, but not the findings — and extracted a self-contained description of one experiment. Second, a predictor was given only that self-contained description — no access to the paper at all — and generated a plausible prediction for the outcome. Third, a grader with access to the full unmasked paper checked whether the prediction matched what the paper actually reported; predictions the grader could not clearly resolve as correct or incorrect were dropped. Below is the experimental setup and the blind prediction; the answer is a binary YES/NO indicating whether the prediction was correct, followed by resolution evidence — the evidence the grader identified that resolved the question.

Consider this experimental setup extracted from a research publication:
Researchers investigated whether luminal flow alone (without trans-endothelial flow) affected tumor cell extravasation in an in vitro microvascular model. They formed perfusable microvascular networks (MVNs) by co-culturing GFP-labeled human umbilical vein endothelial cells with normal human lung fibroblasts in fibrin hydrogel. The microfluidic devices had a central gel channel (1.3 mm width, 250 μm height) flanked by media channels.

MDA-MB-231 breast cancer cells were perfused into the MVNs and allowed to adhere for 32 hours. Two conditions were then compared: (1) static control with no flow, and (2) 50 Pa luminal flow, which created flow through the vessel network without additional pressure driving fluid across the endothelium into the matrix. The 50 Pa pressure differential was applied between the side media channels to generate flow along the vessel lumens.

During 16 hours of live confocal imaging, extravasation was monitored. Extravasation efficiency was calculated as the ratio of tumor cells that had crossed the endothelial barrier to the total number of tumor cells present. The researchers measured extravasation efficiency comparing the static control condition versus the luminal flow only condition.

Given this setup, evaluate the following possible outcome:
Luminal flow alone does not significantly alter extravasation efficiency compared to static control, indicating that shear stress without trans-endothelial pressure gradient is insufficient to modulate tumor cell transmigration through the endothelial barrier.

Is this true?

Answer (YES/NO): NO